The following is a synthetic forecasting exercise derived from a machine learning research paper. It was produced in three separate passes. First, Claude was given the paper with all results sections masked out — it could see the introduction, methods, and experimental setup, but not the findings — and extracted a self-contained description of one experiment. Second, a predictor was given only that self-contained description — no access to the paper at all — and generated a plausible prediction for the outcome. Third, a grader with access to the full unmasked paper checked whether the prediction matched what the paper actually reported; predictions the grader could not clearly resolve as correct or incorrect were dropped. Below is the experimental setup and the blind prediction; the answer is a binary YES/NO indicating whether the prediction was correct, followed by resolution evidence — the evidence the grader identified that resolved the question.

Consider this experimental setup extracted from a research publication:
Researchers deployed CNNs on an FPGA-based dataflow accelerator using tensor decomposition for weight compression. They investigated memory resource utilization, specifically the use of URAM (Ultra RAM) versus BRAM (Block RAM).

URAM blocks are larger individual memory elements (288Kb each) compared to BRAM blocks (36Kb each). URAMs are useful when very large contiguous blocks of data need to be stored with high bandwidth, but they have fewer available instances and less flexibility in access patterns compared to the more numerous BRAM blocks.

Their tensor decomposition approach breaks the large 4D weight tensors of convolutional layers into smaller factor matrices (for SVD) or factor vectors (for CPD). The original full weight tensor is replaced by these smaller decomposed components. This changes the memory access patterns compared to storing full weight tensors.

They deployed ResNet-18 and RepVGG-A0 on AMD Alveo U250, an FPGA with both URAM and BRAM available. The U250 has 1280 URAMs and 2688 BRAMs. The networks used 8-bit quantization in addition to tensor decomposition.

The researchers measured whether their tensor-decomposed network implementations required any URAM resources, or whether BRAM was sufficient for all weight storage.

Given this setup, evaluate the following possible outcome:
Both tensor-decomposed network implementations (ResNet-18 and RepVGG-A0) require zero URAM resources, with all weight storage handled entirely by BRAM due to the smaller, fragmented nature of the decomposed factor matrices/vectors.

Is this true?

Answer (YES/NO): YES